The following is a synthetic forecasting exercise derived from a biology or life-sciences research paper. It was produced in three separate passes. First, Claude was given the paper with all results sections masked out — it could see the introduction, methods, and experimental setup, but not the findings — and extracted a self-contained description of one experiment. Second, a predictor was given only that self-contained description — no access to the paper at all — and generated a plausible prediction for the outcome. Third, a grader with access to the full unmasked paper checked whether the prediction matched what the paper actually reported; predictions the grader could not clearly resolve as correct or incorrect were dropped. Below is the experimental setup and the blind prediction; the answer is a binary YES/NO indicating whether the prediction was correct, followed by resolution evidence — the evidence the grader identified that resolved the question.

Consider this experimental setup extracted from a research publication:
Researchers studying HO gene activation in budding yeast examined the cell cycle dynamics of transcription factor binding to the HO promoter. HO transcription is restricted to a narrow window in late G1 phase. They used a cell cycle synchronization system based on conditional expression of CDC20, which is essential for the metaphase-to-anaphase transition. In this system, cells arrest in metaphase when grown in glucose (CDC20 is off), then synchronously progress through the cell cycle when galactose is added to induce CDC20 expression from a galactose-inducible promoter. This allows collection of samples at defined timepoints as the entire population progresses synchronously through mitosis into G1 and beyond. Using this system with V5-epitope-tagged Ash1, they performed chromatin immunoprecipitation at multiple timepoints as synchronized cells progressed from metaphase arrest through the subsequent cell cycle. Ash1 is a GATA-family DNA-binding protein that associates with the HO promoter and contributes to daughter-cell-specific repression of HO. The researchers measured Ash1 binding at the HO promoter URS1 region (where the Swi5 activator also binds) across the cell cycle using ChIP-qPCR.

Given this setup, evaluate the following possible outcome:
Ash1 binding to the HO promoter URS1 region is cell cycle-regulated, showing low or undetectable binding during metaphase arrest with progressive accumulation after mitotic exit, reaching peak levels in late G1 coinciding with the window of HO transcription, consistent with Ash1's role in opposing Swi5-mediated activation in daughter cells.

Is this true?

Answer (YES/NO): NO